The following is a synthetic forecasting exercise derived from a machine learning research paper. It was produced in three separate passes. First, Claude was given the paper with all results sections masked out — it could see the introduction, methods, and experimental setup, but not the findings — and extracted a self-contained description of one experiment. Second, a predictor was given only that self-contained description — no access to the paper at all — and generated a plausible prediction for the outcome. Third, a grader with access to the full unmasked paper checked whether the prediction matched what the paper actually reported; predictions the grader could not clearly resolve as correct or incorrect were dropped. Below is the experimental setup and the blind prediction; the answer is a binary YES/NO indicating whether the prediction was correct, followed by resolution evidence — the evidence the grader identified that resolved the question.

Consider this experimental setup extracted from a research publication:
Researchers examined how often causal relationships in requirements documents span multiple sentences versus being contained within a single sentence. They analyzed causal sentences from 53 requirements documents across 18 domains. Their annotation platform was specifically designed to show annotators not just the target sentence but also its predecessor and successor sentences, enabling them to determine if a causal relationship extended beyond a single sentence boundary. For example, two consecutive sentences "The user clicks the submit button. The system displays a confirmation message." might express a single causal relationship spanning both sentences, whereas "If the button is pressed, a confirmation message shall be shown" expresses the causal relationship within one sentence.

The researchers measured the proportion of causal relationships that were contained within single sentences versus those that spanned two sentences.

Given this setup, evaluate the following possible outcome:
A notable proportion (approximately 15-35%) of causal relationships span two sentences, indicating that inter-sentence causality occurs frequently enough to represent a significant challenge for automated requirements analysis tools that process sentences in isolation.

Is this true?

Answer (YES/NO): NO